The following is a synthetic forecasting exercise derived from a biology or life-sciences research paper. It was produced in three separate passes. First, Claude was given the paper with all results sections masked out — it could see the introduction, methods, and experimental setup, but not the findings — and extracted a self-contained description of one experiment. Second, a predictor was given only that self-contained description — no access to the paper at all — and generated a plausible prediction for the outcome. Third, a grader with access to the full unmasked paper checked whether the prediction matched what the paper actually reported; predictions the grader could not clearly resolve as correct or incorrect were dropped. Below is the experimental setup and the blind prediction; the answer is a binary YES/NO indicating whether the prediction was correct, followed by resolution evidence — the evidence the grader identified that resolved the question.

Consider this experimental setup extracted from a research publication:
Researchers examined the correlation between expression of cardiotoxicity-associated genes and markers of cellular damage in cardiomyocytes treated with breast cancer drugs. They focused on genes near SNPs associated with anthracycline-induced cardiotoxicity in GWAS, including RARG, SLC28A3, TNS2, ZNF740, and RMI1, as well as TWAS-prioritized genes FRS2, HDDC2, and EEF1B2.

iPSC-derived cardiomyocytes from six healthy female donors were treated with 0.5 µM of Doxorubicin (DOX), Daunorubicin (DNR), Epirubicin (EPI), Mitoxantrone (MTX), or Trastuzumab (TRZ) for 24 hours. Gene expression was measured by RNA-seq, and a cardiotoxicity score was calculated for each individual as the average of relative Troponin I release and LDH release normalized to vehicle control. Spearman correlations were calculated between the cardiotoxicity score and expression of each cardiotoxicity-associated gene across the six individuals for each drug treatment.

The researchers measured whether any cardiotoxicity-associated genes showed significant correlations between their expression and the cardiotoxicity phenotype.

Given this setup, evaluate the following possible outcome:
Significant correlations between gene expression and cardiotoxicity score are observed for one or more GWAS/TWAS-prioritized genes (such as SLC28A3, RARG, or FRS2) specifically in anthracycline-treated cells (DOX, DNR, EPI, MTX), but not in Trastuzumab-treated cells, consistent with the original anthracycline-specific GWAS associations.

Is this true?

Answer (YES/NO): NO